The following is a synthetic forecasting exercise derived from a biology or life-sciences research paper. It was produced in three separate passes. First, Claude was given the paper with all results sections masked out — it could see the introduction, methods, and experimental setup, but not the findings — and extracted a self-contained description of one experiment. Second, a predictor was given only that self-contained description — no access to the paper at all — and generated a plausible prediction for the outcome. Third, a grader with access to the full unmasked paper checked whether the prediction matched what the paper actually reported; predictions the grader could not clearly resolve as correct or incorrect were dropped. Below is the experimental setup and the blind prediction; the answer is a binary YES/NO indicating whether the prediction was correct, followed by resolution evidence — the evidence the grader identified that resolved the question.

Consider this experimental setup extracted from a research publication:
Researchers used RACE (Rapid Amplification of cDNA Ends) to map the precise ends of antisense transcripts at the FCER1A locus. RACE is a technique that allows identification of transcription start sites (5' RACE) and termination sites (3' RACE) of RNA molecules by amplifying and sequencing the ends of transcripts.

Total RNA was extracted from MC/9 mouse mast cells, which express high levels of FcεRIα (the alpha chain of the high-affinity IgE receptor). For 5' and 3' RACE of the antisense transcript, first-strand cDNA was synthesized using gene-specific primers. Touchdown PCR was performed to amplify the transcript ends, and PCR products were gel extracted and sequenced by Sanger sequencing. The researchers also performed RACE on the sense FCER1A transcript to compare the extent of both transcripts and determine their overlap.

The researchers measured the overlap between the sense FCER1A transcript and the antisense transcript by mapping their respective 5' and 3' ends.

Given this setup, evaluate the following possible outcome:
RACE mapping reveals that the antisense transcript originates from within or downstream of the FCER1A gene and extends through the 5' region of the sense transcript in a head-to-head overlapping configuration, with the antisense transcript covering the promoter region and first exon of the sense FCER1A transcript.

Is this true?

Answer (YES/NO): NO